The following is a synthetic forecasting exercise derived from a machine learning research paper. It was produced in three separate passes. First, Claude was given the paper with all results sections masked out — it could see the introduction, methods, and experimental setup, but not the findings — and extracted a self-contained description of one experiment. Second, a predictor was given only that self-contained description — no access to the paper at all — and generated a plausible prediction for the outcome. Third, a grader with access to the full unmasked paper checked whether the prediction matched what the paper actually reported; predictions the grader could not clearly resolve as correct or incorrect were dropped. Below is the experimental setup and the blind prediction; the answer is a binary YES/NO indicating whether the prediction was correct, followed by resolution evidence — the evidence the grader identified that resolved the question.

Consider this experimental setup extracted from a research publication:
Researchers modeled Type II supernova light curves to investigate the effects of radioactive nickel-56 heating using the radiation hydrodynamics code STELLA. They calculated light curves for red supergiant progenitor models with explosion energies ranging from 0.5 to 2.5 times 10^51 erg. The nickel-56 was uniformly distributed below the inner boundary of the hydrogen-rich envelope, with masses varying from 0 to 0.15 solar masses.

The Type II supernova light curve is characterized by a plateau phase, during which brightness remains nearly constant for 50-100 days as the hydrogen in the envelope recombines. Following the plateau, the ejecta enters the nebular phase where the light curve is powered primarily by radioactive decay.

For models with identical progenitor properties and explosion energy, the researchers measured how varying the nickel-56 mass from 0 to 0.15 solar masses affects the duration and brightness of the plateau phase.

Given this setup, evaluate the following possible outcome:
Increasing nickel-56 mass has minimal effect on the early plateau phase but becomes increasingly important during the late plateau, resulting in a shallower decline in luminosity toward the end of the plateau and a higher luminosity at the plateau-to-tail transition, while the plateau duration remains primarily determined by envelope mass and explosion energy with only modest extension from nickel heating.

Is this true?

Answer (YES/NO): NO